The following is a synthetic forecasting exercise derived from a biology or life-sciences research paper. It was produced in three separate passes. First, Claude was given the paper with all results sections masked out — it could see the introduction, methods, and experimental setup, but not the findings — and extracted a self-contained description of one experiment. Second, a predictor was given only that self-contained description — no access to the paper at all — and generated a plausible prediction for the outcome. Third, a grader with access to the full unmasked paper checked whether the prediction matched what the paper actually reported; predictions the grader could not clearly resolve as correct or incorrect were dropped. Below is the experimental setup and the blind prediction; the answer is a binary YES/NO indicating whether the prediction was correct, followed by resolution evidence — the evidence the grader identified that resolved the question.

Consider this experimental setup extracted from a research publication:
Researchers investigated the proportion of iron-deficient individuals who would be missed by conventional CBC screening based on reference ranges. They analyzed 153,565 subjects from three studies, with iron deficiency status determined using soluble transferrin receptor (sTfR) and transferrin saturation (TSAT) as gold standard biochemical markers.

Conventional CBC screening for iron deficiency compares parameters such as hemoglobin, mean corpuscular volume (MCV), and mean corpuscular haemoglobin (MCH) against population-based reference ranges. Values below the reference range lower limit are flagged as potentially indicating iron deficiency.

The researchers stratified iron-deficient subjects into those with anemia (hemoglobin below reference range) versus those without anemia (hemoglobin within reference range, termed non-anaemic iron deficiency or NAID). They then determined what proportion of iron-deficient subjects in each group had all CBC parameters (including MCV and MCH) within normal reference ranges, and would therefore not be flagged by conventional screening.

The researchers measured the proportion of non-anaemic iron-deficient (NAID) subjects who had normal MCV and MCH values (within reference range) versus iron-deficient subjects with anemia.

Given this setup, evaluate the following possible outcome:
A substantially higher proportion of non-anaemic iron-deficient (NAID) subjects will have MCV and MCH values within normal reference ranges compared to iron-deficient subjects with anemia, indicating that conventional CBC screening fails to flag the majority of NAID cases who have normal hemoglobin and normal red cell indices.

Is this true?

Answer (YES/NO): YES